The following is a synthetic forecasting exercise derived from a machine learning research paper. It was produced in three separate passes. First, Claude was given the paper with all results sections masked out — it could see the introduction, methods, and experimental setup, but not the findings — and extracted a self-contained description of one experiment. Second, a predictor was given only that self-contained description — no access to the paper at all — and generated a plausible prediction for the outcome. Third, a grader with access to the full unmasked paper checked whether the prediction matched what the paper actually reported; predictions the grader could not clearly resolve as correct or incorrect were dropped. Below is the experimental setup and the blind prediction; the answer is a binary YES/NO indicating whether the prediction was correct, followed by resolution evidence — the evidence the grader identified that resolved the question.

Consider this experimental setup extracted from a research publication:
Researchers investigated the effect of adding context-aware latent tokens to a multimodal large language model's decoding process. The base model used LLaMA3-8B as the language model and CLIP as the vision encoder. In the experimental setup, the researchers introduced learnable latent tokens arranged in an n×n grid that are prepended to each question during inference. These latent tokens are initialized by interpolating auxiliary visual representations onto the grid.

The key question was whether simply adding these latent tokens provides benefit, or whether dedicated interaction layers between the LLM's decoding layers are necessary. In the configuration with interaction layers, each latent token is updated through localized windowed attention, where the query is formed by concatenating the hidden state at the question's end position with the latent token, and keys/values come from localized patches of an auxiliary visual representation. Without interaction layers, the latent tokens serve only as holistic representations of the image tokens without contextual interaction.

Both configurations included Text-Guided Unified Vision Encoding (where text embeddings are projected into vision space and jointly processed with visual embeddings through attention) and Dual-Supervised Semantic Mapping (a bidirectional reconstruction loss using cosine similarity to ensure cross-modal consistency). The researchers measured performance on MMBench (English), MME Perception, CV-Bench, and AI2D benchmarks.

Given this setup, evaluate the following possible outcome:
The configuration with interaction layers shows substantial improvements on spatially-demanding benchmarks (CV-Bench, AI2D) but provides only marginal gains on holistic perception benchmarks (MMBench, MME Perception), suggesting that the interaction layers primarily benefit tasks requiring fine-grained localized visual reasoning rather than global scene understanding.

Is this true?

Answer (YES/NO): NO